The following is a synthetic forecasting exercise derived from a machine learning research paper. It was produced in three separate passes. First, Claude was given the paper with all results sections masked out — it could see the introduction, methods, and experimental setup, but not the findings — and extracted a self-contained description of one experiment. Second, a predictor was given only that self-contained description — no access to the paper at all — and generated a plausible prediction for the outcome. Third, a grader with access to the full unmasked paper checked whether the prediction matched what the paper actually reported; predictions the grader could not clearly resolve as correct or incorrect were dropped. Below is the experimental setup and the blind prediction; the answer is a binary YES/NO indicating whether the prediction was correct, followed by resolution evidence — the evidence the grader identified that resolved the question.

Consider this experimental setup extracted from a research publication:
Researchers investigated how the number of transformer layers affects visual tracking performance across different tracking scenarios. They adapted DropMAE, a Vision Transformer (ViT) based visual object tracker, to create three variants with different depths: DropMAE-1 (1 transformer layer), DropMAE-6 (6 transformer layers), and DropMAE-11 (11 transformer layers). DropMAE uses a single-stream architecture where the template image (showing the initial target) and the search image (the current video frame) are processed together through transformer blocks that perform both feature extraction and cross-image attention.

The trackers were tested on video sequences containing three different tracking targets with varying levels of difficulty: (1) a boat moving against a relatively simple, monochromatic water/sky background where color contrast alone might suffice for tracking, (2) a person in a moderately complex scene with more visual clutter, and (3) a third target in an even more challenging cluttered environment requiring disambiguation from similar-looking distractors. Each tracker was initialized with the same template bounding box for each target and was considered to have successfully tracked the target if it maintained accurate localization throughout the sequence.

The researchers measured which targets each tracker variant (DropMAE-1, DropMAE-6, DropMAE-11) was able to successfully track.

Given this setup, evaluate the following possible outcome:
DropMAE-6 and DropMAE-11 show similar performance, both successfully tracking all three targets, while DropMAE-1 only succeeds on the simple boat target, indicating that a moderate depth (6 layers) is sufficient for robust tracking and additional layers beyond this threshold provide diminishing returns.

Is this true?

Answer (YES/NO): NO